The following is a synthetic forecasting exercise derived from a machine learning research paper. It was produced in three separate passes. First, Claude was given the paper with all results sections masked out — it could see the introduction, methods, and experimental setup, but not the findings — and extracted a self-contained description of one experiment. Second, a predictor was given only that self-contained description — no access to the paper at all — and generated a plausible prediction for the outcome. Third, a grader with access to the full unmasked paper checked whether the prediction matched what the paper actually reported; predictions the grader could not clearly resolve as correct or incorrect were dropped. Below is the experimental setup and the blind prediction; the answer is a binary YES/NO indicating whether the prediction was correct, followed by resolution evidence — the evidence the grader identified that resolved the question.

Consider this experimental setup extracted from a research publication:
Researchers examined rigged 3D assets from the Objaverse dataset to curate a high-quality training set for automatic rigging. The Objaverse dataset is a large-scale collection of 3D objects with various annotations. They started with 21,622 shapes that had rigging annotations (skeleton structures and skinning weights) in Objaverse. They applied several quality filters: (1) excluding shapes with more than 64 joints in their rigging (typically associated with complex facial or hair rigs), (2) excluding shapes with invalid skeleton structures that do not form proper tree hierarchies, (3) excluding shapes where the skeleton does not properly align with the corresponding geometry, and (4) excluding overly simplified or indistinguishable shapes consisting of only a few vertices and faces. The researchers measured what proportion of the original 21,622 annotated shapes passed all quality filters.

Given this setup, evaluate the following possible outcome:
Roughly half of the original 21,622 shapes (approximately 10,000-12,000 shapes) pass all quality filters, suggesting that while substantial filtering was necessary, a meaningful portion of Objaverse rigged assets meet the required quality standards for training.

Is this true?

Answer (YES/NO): NO